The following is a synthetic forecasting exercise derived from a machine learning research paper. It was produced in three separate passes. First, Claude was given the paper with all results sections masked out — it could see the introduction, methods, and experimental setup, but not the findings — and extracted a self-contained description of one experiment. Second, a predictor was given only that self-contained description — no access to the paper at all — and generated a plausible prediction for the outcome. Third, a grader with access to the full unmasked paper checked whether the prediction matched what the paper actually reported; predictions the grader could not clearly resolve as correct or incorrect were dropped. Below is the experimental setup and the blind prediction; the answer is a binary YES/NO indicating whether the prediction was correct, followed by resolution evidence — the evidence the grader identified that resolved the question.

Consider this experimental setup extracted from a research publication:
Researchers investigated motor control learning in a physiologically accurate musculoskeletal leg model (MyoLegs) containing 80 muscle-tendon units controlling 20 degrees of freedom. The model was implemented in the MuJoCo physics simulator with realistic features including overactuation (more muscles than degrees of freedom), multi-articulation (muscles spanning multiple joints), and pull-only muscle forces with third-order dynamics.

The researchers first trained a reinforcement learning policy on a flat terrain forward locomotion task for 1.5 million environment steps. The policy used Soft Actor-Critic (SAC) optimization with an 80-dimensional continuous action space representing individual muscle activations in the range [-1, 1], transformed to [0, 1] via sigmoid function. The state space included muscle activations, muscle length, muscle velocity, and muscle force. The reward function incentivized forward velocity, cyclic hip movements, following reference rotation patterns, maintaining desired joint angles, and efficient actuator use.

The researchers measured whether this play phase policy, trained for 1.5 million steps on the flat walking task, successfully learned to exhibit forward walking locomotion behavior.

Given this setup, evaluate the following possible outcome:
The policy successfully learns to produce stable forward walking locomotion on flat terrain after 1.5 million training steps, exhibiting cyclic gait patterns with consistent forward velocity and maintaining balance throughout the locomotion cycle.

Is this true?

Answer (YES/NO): NO